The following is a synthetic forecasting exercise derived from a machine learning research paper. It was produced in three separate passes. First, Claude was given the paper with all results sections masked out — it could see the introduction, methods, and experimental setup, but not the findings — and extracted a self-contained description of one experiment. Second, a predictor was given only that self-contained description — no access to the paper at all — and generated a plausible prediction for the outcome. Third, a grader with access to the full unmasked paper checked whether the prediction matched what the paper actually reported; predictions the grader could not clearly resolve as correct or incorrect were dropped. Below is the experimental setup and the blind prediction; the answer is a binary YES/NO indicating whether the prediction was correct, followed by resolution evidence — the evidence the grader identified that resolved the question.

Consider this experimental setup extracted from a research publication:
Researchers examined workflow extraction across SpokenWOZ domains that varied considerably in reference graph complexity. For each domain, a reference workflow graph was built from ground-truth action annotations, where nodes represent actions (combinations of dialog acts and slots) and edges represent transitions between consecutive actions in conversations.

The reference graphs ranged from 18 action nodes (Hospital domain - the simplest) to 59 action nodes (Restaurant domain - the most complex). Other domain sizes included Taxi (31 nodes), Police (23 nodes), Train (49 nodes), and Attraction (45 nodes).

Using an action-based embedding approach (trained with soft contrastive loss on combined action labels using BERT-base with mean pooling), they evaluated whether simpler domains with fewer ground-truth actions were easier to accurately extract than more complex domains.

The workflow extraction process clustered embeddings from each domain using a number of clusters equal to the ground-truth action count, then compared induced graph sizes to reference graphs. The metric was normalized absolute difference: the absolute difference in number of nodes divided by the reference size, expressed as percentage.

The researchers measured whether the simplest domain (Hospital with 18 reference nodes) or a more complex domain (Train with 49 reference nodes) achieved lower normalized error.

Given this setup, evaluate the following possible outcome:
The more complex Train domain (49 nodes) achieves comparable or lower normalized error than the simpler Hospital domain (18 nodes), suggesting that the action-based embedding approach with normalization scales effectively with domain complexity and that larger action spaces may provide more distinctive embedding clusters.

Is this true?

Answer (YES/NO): YES